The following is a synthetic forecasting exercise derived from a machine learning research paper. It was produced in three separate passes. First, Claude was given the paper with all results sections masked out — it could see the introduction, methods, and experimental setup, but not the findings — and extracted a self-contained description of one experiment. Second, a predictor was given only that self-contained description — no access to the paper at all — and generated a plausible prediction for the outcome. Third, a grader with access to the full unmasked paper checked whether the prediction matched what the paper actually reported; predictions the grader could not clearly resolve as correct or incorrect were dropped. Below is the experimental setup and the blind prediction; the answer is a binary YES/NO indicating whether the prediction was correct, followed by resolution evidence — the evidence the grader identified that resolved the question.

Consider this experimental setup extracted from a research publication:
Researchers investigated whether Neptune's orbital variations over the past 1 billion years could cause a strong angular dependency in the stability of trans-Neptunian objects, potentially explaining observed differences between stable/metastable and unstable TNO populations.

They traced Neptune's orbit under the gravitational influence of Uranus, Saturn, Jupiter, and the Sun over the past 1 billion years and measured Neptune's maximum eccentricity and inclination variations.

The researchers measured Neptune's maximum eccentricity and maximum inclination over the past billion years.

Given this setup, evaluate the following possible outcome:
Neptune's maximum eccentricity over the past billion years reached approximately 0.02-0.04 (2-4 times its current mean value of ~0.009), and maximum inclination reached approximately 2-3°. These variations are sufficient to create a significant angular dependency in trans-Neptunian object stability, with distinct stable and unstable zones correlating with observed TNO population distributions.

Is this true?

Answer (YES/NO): NO